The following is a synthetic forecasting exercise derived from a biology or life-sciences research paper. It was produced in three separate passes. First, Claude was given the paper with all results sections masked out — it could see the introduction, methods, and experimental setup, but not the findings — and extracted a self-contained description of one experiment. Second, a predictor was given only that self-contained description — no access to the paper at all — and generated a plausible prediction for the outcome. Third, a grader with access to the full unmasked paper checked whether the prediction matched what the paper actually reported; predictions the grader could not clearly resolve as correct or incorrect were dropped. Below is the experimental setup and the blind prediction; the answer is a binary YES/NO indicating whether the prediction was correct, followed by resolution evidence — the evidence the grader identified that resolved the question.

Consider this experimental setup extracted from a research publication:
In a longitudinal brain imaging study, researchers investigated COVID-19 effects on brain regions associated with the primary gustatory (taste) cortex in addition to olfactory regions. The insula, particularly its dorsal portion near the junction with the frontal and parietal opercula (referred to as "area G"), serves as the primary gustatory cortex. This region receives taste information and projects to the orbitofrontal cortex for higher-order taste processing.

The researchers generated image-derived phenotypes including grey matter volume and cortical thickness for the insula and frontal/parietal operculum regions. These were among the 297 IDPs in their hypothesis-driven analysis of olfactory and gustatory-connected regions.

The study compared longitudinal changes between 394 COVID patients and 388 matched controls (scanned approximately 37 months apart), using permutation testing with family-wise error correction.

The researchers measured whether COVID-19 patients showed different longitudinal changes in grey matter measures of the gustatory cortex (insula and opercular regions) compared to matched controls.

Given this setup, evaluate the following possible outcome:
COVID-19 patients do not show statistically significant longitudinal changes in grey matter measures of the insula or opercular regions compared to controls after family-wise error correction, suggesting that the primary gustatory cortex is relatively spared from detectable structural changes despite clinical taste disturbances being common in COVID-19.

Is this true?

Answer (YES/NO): NO